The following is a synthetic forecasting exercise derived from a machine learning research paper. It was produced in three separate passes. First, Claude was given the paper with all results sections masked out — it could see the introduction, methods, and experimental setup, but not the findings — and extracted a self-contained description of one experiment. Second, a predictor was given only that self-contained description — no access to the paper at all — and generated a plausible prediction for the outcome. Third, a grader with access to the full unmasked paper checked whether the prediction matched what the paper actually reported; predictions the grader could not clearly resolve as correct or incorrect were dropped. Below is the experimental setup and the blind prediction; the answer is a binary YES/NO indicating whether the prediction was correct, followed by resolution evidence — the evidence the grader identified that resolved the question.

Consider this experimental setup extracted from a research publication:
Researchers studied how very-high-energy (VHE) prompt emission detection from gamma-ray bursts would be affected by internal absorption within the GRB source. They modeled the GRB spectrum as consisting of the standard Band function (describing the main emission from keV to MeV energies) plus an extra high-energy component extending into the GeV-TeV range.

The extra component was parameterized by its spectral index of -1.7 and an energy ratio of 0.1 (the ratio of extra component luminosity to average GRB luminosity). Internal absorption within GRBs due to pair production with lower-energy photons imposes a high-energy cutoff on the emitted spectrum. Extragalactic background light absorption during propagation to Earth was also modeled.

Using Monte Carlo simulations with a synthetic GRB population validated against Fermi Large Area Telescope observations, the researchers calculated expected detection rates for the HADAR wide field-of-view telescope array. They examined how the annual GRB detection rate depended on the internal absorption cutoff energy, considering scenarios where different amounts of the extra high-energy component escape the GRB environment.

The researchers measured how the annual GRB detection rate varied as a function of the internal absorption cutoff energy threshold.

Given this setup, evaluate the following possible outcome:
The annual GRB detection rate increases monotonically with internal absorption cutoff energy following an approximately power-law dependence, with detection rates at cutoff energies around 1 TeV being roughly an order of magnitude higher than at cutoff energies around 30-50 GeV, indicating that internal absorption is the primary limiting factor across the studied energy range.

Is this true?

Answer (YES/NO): NO